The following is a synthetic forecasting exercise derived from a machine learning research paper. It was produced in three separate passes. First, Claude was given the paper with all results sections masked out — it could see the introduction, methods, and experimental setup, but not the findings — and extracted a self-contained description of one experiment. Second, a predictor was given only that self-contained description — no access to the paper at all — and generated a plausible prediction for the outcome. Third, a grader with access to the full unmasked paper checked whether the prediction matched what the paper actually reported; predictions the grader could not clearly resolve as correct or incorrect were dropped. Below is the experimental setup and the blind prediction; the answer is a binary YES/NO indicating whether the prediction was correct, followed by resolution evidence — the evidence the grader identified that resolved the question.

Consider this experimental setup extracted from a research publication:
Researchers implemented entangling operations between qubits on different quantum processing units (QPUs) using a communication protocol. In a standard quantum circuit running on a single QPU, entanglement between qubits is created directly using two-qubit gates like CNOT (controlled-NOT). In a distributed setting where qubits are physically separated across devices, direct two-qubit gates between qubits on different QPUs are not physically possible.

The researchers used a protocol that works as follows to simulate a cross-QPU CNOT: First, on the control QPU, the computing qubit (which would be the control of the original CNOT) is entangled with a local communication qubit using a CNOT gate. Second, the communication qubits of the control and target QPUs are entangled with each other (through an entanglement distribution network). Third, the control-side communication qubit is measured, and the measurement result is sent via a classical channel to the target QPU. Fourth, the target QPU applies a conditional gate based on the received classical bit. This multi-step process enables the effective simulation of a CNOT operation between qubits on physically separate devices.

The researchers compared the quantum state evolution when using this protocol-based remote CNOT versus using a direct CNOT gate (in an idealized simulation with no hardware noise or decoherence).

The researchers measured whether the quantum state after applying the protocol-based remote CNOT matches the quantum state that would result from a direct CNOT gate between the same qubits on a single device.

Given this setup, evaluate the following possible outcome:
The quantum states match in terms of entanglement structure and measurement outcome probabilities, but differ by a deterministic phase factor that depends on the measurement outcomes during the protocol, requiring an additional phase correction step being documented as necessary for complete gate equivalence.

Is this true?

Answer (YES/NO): NO